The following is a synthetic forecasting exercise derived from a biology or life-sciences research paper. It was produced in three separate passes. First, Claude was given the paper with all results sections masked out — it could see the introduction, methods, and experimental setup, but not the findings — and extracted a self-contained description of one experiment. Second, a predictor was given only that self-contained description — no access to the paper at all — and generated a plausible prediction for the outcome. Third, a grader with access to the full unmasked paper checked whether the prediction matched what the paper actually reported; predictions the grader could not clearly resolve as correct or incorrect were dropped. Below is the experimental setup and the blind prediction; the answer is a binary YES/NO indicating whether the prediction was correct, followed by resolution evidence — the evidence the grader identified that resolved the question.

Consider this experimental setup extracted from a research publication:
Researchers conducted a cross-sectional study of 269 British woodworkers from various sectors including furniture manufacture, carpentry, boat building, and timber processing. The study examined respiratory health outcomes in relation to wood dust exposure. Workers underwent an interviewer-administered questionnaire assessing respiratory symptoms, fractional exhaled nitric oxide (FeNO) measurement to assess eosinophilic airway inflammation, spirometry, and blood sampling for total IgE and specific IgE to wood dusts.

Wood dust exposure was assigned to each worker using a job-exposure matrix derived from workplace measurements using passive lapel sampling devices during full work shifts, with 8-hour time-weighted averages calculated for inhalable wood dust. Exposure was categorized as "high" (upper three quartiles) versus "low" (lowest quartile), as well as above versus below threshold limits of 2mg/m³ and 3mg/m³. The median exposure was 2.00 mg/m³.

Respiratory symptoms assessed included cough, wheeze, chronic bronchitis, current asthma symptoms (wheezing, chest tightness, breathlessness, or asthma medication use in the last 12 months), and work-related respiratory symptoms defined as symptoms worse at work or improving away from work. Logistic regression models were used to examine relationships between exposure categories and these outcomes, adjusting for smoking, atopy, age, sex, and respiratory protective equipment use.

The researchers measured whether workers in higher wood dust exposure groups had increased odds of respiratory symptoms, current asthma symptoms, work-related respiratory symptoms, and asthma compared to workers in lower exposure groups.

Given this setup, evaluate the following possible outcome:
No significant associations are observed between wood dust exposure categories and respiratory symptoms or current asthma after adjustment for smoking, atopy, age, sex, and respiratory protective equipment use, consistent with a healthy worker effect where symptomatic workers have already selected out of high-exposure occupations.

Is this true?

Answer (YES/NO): YES